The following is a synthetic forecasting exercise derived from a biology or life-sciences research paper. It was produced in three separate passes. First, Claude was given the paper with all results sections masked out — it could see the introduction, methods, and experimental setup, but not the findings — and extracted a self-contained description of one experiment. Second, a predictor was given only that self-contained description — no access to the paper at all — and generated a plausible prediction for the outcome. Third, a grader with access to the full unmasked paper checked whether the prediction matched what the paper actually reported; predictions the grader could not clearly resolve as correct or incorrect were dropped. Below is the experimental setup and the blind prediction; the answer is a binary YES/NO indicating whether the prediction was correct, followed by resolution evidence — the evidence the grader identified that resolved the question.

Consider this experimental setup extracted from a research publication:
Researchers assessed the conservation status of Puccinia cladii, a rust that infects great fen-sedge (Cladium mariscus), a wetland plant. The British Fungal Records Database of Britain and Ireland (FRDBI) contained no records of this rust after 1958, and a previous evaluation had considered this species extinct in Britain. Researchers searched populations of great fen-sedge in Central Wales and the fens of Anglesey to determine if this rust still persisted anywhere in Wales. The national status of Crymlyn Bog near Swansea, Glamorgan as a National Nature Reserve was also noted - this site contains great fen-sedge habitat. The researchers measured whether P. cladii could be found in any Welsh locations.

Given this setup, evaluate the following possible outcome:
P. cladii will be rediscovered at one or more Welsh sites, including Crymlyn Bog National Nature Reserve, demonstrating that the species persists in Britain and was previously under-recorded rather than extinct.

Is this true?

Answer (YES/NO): YES